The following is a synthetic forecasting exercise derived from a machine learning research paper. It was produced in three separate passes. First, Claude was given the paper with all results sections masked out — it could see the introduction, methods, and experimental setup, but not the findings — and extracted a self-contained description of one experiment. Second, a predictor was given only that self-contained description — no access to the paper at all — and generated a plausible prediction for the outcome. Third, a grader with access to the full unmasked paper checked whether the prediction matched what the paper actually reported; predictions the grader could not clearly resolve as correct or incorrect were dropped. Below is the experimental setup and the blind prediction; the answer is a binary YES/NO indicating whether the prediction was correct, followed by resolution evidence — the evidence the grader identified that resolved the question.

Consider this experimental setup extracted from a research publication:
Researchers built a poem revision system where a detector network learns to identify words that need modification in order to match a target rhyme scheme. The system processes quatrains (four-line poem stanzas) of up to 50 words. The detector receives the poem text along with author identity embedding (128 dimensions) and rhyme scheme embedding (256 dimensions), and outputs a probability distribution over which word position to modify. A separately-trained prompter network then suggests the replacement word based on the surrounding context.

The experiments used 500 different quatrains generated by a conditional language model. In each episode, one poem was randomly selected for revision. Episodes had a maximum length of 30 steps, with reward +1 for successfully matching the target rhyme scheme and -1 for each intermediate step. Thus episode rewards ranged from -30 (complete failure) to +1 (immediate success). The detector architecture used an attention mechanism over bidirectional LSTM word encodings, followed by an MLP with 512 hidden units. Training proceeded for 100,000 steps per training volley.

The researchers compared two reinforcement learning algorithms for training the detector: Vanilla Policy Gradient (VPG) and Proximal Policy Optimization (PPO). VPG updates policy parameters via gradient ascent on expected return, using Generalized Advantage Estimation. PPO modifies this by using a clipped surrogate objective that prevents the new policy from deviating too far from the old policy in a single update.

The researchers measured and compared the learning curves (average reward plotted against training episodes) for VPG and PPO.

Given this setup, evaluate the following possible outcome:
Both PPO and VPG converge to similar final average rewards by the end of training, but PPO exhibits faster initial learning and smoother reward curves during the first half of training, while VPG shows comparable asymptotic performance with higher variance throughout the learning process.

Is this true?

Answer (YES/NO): NO